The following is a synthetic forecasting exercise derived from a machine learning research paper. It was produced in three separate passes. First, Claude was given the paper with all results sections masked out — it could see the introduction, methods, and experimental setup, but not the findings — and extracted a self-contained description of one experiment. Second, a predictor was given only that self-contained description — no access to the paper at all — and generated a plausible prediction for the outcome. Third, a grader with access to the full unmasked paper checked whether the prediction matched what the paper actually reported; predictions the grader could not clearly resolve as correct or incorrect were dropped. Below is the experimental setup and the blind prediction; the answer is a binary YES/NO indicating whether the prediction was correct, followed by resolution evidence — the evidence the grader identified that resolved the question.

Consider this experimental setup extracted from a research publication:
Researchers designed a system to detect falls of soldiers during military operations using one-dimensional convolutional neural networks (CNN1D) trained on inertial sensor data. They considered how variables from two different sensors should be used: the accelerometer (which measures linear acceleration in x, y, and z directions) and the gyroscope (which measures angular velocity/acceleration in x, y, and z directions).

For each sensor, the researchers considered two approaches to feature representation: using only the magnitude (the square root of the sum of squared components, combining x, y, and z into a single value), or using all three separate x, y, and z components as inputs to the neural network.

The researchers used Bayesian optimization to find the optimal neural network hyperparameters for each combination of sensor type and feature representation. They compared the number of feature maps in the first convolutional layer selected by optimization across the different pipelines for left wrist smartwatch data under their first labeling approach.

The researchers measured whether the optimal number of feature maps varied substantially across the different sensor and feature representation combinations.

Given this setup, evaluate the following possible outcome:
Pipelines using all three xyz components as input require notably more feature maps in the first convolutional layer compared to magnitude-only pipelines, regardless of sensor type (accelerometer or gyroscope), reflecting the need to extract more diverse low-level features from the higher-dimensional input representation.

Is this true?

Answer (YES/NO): NO